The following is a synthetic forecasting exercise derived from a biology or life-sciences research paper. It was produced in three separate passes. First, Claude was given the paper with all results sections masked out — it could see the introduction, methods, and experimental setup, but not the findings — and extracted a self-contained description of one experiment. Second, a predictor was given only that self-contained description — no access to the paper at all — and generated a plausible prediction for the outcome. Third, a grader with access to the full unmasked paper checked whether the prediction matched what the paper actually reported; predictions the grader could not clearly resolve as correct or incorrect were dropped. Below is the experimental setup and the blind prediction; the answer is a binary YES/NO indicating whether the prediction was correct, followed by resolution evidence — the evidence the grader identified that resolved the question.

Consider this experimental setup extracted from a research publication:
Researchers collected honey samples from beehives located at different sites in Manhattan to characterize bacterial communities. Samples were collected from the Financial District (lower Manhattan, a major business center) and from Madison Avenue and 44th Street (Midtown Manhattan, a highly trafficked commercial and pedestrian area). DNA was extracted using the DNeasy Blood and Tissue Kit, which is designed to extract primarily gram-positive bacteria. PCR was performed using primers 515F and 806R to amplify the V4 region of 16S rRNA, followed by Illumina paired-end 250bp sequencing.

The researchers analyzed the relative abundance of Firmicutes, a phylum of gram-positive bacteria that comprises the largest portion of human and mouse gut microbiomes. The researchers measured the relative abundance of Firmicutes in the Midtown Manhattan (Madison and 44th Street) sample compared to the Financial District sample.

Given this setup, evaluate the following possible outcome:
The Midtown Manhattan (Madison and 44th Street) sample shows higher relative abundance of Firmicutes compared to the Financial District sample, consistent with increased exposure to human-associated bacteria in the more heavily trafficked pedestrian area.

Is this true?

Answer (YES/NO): YES